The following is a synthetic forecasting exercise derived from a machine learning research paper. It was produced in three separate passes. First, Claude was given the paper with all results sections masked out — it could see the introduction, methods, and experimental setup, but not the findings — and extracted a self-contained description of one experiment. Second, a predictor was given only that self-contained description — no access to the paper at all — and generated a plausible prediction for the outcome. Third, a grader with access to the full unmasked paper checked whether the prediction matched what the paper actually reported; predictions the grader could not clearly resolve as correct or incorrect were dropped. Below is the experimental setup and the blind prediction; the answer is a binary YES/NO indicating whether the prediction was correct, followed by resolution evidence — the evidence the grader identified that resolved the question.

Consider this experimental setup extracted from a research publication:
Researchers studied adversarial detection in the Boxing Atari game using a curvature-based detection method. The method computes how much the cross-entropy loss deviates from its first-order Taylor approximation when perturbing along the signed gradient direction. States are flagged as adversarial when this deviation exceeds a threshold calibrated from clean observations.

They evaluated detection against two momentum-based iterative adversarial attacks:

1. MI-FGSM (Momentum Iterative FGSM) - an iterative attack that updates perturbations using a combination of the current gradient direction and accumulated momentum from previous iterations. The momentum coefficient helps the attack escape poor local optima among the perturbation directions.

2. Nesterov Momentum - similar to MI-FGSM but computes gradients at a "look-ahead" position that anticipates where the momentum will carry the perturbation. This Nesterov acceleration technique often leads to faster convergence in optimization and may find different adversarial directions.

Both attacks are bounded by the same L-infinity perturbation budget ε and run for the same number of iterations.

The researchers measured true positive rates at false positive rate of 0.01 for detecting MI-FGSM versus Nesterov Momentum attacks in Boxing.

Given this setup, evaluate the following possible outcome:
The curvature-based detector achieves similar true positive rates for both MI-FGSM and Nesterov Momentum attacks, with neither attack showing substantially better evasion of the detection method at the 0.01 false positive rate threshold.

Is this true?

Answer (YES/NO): NO